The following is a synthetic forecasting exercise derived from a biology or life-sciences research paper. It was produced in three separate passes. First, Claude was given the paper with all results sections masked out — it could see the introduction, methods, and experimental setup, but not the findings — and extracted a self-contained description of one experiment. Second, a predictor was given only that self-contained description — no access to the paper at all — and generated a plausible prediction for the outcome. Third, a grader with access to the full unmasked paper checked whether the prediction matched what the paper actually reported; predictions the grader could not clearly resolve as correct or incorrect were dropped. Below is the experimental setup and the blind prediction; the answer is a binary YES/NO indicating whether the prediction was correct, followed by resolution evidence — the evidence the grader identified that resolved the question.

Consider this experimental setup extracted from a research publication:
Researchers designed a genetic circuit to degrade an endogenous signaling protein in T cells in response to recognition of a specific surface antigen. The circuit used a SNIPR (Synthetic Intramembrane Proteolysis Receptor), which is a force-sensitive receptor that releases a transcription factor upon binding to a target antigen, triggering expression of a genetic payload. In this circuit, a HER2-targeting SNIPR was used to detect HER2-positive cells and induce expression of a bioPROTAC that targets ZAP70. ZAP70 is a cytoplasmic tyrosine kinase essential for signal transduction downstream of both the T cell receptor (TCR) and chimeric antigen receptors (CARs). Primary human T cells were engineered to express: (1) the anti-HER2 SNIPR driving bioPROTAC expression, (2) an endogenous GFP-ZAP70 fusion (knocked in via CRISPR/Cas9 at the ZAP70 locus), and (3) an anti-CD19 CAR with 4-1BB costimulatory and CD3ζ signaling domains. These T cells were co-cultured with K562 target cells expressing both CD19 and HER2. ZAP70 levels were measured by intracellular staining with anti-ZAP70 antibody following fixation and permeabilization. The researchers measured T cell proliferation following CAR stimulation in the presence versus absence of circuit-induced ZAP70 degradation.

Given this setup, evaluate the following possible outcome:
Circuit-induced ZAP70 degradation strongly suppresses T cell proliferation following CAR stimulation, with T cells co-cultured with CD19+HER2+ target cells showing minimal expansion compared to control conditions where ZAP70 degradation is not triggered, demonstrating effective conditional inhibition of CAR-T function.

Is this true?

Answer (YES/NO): NO